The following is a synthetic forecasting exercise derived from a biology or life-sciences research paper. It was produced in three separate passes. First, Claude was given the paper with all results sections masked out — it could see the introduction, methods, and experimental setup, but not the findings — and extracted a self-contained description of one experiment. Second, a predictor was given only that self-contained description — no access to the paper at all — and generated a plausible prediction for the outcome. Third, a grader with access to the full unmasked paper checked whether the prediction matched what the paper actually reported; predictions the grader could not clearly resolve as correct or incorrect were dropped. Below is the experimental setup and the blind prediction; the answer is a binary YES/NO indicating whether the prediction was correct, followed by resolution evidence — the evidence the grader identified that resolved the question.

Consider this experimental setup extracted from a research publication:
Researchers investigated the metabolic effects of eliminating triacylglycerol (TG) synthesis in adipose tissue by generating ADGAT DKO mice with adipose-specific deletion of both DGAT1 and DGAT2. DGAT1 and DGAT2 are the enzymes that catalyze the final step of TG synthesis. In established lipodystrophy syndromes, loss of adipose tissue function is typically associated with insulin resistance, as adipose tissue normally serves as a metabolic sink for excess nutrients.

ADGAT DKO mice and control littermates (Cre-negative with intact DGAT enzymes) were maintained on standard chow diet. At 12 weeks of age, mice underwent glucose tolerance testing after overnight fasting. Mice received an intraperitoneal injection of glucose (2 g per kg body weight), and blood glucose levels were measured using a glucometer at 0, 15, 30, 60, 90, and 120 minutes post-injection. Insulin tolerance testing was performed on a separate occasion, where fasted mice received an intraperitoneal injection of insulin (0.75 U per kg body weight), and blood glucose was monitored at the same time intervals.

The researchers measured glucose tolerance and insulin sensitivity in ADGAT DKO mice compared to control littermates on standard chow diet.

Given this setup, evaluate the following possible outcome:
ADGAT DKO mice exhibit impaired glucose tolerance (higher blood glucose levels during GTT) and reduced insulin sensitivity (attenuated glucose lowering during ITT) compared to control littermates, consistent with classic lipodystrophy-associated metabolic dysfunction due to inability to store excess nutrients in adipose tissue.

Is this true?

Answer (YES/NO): NO